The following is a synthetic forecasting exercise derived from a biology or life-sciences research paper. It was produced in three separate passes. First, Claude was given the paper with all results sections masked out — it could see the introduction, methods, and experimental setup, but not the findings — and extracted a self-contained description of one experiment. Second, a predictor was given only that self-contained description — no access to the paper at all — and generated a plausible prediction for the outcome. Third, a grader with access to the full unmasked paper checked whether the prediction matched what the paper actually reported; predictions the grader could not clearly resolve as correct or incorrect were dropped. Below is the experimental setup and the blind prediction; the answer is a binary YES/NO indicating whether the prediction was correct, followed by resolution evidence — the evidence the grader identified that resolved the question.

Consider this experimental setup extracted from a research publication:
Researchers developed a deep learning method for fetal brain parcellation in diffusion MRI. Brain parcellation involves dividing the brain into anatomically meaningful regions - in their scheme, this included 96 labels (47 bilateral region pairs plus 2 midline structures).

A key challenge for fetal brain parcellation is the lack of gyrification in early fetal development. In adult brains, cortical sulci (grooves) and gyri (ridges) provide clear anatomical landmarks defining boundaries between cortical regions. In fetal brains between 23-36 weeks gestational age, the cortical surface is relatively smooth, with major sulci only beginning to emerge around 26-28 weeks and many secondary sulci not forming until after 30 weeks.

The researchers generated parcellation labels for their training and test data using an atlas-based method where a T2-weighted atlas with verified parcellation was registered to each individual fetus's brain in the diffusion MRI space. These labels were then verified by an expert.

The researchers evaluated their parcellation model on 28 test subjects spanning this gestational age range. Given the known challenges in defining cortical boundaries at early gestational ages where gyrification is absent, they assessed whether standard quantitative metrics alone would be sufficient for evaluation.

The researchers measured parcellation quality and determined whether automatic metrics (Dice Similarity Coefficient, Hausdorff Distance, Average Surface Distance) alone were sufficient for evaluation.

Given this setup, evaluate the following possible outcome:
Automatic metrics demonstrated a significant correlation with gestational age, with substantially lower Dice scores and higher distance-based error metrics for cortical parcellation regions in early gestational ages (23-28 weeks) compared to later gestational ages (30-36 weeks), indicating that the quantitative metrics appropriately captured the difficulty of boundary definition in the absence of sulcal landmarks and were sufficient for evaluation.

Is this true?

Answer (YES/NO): NO